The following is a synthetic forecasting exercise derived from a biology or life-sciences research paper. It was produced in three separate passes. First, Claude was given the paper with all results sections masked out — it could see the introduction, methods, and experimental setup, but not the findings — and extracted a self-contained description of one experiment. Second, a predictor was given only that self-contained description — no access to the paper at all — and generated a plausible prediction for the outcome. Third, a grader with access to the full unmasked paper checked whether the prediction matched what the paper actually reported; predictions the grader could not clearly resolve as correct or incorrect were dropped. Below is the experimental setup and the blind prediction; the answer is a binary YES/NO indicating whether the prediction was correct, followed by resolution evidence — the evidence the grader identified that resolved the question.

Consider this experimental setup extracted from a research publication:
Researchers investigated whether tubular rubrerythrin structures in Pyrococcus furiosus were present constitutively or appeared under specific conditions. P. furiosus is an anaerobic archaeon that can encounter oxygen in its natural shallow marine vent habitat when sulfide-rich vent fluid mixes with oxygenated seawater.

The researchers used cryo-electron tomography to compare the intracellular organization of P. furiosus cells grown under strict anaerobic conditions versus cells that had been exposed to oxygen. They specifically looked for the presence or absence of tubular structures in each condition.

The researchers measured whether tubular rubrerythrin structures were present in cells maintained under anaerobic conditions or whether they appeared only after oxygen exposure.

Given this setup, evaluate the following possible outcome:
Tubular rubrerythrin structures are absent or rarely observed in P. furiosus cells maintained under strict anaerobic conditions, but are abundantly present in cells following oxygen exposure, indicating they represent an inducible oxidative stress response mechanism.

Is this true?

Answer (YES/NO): YES